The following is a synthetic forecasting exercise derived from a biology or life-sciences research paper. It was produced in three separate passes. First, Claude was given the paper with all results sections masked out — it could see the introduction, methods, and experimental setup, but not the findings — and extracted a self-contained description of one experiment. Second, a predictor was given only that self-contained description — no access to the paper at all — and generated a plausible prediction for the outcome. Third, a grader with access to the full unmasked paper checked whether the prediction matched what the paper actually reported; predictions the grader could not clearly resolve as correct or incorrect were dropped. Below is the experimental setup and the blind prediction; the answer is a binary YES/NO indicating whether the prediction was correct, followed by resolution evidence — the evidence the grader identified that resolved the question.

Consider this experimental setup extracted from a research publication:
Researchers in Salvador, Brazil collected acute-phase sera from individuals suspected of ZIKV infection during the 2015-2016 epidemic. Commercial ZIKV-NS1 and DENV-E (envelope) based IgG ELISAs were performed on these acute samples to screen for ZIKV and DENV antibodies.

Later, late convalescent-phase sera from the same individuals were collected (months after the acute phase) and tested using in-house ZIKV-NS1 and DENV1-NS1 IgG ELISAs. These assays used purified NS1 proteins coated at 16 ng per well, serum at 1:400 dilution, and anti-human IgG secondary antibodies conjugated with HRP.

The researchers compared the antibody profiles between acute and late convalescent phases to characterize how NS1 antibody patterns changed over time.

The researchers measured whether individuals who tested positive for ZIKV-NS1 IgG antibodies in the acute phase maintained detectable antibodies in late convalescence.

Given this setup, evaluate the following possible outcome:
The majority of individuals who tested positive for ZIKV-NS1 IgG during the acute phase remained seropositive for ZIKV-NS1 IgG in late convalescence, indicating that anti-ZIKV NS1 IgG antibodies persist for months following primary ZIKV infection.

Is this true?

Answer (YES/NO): YES